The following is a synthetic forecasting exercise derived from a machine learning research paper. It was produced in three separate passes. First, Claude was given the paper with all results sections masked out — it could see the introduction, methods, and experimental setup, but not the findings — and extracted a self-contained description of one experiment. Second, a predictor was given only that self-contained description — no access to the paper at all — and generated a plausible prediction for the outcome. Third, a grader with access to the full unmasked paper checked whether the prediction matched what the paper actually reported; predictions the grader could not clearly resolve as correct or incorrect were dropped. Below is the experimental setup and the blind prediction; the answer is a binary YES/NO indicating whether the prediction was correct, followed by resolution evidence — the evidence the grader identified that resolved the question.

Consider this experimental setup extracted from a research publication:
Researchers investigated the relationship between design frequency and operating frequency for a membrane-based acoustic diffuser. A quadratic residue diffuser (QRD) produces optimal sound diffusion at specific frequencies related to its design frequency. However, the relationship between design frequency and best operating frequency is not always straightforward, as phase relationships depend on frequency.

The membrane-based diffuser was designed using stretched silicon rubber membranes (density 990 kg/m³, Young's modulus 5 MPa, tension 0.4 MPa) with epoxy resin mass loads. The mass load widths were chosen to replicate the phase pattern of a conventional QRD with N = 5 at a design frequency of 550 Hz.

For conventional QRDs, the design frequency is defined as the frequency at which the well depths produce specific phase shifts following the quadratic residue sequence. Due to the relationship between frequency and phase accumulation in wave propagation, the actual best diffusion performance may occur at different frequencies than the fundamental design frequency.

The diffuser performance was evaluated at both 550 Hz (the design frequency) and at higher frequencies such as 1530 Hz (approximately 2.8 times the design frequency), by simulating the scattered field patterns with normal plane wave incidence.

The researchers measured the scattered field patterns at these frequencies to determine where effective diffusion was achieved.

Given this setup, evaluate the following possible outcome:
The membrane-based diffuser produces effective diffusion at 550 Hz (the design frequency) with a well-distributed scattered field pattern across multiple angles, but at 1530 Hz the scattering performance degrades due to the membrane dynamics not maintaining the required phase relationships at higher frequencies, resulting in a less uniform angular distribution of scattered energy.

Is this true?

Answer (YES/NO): NO